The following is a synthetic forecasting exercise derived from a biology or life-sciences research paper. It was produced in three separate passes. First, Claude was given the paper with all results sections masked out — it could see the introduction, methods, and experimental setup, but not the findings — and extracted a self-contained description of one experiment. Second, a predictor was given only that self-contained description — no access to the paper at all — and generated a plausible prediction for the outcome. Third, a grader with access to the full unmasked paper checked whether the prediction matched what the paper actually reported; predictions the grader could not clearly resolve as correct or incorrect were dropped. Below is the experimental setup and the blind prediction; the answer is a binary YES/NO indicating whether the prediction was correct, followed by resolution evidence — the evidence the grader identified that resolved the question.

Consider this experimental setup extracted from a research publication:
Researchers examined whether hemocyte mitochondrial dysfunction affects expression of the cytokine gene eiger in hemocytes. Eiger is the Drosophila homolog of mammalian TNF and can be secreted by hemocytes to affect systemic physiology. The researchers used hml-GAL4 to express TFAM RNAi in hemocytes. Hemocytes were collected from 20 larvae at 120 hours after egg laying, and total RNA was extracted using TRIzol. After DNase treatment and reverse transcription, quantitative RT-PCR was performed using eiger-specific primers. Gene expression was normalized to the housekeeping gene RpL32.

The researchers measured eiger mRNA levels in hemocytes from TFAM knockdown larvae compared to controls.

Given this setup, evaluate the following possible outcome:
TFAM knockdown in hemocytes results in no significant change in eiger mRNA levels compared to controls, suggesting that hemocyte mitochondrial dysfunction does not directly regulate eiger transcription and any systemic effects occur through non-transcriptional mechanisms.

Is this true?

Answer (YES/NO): NO